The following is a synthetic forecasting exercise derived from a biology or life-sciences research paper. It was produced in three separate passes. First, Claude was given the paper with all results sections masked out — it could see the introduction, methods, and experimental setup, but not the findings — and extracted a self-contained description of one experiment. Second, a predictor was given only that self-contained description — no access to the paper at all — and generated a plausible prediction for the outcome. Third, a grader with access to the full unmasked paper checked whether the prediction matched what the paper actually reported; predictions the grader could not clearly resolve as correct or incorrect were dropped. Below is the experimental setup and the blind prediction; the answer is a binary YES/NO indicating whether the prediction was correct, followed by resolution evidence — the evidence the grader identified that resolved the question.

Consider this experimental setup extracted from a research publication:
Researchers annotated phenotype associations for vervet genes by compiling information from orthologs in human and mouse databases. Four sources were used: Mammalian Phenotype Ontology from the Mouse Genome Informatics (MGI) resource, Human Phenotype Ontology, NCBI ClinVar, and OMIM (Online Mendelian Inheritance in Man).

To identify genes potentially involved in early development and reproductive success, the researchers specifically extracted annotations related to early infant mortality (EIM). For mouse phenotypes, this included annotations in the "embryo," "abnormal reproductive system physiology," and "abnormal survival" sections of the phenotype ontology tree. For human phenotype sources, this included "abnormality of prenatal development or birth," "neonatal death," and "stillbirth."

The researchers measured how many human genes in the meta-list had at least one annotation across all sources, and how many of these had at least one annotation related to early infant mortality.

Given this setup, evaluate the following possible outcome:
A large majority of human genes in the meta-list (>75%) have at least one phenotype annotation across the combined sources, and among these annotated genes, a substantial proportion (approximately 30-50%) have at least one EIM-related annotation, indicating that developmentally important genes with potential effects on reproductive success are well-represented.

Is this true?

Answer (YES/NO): YES